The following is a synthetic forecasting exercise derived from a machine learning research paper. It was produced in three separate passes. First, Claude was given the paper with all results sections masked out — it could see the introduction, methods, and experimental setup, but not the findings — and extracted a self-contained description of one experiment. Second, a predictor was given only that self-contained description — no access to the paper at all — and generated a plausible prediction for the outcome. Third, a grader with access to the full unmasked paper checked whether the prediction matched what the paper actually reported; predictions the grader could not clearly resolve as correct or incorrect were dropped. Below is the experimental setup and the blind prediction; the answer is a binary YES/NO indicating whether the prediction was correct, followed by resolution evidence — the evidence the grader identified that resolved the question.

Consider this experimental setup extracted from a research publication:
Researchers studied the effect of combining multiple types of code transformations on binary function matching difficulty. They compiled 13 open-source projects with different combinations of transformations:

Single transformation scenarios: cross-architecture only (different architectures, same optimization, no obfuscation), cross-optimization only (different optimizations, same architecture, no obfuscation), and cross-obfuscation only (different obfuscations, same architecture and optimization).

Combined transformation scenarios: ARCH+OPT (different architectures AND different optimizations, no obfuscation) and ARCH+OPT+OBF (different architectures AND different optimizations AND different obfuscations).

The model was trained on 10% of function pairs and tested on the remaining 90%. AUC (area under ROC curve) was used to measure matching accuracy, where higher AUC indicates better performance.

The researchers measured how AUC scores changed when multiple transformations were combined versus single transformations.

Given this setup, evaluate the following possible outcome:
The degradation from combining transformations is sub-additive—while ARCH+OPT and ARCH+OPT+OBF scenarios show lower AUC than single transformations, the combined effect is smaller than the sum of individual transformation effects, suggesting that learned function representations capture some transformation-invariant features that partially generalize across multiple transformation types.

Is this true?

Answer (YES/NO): NO